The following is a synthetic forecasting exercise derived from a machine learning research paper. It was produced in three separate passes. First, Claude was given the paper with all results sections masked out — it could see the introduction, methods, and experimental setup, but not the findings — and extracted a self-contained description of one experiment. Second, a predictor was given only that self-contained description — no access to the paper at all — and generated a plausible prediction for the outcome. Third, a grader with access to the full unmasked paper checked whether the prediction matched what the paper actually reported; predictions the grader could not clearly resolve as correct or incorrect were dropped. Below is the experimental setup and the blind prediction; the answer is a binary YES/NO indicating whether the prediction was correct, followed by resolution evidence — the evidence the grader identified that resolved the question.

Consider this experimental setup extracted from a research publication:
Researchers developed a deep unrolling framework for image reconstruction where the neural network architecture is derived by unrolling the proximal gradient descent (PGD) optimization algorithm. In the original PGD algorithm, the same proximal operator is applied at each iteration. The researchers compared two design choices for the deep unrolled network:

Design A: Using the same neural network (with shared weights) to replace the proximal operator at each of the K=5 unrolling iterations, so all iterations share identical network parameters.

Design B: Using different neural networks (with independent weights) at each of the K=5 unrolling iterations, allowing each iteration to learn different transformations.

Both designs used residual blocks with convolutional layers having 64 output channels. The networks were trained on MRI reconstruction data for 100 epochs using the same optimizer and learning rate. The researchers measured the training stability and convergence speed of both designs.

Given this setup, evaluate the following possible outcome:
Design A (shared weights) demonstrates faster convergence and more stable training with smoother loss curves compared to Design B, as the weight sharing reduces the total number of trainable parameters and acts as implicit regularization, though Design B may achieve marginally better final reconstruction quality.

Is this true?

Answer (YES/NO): NO